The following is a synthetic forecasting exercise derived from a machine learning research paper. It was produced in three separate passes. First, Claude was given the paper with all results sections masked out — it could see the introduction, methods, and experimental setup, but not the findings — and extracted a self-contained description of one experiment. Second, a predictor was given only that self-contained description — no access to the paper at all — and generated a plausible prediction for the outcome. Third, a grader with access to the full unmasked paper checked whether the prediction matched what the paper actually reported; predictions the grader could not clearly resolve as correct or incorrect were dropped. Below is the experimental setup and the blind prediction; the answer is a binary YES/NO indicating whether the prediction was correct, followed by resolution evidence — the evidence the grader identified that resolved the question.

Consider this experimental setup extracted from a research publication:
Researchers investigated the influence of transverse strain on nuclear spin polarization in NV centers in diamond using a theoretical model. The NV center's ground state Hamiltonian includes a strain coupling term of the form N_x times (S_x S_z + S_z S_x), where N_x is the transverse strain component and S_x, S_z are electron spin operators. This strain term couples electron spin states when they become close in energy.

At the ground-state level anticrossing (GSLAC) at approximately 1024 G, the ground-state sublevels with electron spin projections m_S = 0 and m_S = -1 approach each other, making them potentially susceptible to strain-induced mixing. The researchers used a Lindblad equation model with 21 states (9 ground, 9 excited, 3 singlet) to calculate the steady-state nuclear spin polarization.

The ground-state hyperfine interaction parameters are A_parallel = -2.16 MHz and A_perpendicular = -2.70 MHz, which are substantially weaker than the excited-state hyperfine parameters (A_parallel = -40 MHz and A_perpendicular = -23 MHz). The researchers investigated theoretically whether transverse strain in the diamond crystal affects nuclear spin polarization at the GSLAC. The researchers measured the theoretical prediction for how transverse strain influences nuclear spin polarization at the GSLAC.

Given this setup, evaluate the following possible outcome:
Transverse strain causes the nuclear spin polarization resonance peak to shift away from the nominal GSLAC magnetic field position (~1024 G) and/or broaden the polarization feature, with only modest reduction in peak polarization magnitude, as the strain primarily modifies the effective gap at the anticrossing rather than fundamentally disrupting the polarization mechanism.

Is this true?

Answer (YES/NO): NO